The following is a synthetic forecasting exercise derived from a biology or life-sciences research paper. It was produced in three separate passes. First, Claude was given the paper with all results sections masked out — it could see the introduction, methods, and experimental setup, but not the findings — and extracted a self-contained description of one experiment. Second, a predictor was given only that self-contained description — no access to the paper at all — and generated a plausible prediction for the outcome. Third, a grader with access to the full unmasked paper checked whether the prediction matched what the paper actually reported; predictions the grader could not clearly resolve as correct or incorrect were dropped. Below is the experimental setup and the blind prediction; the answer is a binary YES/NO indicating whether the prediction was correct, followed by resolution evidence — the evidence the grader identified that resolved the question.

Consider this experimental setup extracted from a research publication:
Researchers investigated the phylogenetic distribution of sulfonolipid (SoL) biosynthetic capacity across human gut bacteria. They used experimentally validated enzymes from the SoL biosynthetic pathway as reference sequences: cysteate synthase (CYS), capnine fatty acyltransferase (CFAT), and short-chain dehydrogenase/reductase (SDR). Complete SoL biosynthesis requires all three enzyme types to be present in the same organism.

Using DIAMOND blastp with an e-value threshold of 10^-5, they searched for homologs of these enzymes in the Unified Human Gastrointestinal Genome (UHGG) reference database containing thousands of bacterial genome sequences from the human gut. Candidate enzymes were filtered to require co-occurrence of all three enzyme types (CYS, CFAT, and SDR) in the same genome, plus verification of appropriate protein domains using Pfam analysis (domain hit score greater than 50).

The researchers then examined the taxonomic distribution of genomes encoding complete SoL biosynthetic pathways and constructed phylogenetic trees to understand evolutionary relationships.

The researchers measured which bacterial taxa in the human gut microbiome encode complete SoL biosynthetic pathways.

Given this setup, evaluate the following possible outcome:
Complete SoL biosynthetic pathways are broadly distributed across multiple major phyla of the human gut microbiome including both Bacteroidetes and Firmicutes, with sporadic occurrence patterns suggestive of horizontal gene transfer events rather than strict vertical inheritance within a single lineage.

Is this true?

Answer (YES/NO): NO